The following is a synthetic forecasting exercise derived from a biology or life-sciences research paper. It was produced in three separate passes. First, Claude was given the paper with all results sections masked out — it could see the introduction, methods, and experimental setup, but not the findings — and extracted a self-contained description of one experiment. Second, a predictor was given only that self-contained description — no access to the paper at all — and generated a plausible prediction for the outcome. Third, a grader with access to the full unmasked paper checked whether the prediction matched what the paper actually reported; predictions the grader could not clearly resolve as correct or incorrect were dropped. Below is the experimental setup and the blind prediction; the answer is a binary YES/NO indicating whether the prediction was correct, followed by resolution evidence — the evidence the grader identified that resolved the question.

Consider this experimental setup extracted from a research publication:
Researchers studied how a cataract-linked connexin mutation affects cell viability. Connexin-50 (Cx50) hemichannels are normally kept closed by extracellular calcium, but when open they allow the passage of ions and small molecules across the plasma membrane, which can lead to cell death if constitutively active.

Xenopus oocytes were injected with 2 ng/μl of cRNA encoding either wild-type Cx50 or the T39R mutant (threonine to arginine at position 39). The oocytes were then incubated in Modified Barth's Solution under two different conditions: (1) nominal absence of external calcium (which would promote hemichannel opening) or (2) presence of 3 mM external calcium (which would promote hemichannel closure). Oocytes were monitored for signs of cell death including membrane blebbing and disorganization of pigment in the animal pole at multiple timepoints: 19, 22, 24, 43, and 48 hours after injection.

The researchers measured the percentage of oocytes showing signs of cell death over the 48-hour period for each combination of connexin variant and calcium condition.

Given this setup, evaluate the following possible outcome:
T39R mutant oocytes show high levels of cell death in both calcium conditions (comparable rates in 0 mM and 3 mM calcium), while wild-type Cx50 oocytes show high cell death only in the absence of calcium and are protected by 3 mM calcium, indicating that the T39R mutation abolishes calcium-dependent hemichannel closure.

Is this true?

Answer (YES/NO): NO